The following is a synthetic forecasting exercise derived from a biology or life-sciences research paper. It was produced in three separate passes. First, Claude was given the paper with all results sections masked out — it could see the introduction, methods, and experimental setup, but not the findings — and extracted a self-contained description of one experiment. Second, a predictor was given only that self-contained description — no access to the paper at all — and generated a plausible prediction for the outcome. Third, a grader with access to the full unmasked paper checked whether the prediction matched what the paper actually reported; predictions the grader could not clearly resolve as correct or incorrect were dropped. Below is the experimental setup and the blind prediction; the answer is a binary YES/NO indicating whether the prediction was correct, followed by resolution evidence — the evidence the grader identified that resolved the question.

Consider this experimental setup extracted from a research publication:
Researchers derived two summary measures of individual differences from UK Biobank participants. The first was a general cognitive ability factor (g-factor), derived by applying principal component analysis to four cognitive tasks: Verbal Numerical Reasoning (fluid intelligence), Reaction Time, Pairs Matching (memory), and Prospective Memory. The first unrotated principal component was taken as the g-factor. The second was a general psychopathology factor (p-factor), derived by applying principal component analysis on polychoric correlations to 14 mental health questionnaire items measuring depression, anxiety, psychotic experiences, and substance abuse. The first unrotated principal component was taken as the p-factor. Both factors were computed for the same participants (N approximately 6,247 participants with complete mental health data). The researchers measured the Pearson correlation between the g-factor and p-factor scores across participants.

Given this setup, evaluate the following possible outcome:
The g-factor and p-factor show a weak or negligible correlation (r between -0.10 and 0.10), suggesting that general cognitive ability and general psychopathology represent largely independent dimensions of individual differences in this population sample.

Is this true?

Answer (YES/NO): YES